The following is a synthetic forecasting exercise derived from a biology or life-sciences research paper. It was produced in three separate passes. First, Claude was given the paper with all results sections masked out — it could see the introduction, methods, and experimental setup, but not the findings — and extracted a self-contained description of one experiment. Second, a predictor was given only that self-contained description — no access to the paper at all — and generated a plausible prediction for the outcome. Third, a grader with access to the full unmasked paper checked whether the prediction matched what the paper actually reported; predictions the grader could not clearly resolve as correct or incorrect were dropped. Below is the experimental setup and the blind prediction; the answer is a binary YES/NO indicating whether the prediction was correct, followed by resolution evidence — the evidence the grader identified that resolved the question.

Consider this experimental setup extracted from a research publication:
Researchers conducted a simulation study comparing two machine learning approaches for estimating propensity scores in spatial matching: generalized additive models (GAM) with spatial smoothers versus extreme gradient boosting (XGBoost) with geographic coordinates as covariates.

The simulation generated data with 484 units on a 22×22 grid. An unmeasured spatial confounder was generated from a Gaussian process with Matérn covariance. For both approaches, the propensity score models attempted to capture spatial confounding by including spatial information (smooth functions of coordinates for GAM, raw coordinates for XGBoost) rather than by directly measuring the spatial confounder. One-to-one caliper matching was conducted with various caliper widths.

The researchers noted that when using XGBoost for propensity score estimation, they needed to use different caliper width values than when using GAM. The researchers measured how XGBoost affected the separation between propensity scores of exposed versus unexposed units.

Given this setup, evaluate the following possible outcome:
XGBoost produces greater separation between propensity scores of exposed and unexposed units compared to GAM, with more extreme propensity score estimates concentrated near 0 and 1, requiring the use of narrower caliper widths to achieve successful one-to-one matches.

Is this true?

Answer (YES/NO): NO